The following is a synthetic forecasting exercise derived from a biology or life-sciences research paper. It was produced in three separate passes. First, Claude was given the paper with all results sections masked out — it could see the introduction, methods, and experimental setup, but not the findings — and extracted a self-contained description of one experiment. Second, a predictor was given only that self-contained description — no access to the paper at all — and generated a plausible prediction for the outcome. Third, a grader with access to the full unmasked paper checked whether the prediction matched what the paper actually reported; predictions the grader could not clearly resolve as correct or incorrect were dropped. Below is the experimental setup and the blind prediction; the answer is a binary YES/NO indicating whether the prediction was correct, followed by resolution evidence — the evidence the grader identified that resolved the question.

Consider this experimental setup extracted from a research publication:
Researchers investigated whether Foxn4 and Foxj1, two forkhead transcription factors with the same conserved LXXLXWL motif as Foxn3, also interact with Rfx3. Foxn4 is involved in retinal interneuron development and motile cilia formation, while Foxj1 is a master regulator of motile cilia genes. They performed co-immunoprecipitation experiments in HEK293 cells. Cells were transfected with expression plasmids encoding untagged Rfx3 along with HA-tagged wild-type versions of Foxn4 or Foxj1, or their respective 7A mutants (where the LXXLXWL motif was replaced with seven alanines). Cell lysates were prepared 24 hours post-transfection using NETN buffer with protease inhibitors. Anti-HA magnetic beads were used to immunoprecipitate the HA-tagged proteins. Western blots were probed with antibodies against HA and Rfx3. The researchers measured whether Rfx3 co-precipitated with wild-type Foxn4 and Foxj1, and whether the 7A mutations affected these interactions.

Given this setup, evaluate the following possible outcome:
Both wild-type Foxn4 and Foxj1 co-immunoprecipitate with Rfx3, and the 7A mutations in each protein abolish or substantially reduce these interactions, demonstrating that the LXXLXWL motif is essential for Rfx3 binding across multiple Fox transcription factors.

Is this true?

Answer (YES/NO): YES